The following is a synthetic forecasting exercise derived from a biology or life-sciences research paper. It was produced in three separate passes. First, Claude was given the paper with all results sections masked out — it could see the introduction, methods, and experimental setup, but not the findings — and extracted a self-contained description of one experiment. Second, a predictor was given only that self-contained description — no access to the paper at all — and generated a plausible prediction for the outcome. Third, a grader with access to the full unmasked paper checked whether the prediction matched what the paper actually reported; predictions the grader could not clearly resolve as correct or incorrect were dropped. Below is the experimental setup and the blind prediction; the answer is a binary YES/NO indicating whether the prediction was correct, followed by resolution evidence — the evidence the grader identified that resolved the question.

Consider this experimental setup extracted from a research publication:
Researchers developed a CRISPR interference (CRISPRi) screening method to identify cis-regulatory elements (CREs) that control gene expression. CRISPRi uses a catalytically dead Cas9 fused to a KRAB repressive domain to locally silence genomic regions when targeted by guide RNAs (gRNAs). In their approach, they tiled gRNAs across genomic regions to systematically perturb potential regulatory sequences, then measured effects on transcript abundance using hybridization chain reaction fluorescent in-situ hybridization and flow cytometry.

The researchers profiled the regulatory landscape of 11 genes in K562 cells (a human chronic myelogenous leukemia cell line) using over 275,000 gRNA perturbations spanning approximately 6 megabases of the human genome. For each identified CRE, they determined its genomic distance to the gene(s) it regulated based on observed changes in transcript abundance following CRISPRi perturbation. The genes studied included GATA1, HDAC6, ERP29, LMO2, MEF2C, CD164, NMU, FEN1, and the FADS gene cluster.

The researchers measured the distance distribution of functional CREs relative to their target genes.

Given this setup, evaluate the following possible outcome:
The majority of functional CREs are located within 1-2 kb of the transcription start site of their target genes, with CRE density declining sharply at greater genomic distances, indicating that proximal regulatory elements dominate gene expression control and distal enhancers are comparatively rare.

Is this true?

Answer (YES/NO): NO